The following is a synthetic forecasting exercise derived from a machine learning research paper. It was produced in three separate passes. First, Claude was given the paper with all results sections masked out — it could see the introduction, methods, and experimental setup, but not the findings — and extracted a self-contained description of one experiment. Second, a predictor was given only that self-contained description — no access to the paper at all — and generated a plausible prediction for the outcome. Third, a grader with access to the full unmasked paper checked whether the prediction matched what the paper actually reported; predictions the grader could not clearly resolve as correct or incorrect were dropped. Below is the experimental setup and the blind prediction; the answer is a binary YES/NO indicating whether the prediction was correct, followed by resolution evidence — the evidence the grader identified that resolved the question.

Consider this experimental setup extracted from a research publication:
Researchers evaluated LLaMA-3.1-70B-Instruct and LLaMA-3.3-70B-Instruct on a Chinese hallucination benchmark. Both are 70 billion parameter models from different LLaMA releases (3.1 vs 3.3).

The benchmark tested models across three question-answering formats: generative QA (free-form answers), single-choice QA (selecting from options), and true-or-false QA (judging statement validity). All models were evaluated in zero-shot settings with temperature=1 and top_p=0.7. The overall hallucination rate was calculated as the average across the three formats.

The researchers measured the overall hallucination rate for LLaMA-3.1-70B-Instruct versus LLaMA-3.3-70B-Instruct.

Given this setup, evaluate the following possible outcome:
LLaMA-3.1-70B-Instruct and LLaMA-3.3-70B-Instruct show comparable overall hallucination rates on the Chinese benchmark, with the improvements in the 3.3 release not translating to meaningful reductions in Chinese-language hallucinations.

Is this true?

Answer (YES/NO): NO